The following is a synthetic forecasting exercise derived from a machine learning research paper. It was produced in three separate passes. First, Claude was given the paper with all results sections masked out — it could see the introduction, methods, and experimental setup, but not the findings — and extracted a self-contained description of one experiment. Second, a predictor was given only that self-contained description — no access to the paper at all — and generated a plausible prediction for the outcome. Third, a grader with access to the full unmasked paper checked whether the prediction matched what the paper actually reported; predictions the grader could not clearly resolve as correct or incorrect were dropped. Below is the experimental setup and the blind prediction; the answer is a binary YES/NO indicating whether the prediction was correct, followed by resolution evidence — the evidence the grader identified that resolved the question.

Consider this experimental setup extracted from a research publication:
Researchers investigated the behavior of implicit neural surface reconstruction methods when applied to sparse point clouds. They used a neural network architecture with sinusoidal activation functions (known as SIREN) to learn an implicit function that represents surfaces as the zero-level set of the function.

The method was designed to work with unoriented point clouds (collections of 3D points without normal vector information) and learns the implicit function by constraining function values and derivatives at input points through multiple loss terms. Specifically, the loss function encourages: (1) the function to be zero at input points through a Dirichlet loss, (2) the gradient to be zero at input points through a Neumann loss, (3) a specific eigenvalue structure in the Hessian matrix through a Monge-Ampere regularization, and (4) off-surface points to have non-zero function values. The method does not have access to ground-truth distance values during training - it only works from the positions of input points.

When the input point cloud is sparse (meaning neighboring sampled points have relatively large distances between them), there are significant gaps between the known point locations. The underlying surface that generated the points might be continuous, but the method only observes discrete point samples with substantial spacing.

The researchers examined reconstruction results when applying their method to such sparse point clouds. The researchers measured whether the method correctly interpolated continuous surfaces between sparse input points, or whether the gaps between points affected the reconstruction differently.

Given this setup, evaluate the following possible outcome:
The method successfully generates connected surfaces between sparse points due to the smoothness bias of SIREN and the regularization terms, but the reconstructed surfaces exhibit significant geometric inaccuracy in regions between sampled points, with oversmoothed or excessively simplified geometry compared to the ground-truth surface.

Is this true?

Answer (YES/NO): NO